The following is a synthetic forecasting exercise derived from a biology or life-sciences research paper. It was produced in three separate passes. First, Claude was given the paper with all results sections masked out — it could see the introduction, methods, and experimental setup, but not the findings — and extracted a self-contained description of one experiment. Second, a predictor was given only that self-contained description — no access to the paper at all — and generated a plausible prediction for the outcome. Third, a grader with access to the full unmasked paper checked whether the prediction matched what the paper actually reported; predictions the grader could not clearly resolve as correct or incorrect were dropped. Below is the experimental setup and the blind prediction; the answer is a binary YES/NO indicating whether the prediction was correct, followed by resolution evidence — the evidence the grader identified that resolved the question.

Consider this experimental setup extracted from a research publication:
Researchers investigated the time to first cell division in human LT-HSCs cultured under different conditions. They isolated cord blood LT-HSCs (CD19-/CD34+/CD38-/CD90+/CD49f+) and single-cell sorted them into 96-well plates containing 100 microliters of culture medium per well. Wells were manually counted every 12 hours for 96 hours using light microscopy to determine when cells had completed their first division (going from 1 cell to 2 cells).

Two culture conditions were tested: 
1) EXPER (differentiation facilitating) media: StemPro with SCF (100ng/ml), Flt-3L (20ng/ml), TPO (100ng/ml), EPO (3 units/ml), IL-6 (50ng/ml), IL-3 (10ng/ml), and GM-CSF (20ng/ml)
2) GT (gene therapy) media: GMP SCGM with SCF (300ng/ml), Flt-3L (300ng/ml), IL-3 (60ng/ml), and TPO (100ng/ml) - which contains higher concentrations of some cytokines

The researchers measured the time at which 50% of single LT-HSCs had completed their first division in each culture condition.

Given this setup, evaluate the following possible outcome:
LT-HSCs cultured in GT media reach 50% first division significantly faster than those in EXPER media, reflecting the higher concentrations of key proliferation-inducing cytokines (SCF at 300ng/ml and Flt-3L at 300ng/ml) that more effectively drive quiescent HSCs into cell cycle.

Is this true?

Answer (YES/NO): NO